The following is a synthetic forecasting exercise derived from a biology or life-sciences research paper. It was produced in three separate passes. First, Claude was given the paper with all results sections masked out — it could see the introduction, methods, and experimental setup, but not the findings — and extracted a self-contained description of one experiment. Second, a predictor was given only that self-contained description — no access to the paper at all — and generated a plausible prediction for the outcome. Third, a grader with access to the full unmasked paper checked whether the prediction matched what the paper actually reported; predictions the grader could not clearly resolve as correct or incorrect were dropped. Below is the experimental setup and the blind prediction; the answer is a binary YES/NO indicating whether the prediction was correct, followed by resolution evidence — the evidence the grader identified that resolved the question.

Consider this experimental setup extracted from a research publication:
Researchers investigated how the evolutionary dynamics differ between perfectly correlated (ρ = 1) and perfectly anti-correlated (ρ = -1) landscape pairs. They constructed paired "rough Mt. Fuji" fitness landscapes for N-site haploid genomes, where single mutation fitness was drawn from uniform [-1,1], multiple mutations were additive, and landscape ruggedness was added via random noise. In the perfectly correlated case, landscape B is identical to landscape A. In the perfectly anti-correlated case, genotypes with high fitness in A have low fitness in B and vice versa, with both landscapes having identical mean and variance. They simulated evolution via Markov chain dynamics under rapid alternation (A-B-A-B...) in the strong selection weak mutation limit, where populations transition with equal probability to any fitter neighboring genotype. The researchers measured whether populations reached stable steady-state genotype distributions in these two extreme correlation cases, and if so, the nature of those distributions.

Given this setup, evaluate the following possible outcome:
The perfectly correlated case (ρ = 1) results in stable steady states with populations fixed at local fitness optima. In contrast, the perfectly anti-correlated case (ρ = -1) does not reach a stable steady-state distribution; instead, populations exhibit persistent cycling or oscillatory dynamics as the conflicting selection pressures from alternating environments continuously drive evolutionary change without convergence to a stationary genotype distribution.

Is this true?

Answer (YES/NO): NO